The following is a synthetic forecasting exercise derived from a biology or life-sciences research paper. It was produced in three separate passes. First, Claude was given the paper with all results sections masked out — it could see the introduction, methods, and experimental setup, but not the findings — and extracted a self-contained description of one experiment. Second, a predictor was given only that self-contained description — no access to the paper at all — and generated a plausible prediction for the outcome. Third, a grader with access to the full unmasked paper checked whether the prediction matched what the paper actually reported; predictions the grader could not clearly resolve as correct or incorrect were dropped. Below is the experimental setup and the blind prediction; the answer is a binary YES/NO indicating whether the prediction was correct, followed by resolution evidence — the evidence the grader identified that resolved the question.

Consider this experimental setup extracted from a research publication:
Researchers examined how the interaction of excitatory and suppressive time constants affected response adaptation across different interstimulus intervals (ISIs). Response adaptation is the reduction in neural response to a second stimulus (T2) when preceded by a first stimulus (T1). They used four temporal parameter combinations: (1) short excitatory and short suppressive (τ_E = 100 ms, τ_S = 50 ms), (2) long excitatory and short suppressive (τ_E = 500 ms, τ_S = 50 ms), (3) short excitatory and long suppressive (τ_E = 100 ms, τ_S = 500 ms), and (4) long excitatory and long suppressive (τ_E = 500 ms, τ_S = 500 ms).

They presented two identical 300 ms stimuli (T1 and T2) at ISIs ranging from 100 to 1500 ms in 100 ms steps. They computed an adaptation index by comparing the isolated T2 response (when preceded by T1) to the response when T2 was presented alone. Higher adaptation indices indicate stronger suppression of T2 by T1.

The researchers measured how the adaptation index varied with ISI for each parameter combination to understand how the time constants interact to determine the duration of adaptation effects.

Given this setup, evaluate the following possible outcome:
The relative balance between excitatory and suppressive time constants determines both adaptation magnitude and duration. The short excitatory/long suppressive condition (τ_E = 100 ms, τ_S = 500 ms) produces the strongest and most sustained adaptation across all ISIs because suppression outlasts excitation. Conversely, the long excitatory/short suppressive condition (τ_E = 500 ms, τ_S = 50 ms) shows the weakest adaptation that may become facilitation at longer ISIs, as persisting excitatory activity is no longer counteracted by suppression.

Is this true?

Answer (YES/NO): NO